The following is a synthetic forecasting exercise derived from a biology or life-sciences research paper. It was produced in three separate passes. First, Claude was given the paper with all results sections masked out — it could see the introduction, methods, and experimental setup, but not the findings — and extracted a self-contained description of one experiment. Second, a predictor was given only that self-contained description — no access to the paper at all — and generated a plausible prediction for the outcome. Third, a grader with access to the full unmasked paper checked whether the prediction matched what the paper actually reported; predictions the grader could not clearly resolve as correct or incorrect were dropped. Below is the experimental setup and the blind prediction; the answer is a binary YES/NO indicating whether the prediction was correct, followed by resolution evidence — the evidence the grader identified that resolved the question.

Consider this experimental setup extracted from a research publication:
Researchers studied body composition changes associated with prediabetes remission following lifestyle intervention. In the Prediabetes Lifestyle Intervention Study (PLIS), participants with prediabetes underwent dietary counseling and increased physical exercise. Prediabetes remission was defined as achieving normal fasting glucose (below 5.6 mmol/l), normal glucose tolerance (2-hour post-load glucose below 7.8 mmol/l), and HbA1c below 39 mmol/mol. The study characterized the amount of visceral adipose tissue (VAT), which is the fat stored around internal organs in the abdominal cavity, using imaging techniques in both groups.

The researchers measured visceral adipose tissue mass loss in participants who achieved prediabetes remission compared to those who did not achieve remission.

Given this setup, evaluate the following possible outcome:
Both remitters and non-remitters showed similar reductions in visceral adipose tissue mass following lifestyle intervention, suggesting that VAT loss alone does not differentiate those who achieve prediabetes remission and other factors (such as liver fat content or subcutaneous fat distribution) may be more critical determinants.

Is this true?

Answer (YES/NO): NO